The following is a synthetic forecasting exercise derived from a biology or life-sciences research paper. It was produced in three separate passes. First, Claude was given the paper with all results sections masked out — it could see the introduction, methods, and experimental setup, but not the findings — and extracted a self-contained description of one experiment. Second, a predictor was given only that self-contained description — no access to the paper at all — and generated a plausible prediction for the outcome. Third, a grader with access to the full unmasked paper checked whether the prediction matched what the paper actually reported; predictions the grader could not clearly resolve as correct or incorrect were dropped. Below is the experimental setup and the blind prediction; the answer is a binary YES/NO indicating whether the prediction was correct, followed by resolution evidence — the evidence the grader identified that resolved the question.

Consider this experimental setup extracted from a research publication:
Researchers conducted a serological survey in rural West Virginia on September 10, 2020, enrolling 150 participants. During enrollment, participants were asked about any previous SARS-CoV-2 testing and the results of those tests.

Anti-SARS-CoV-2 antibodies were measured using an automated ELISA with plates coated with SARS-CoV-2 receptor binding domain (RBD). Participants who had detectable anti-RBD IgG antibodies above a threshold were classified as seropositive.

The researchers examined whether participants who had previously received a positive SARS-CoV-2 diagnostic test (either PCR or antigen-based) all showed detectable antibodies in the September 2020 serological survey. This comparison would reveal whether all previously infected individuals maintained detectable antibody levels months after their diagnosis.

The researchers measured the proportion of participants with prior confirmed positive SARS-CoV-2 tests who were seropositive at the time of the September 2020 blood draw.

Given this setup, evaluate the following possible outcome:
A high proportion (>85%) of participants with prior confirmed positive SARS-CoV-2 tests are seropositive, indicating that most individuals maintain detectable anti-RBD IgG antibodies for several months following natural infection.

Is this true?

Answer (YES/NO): YES